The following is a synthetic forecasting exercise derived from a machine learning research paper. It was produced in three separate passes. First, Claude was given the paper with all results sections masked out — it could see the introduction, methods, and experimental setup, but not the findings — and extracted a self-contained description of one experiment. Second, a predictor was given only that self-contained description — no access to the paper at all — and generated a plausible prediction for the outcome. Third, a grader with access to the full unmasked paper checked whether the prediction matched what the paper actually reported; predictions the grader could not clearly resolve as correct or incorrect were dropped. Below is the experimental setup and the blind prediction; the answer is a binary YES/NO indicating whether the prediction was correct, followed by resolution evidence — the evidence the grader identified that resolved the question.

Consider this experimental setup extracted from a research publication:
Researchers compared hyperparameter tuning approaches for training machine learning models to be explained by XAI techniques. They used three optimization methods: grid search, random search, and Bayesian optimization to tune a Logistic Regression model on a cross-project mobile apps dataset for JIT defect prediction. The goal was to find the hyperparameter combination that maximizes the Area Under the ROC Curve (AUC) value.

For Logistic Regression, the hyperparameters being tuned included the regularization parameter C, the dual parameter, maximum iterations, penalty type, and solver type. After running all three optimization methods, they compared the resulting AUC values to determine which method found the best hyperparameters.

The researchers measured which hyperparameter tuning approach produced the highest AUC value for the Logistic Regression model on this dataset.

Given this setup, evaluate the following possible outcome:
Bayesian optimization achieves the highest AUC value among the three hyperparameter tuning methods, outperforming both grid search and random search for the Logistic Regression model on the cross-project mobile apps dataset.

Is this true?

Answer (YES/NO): NO